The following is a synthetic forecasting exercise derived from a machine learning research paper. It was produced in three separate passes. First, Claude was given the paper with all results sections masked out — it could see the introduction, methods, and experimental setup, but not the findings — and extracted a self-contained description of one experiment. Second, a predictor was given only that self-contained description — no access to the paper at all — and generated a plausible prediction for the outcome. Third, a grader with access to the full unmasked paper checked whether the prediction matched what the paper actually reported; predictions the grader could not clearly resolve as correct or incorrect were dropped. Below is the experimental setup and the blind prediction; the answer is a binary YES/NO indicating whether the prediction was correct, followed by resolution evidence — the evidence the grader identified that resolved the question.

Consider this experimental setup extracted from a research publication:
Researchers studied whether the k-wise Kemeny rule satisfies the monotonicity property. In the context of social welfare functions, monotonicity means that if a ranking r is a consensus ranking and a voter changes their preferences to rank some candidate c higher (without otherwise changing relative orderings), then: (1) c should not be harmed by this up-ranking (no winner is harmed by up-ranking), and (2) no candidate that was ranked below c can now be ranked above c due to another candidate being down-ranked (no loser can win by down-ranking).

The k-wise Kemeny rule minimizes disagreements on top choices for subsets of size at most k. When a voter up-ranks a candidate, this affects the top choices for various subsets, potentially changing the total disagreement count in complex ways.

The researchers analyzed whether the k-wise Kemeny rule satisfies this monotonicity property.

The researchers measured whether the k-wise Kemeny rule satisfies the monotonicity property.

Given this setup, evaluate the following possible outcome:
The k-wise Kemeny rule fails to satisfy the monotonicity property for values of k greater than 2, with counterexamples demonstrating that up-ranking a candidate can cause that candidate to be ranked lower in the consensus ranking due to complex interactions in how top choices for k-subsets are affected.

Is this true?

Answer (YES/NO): NO